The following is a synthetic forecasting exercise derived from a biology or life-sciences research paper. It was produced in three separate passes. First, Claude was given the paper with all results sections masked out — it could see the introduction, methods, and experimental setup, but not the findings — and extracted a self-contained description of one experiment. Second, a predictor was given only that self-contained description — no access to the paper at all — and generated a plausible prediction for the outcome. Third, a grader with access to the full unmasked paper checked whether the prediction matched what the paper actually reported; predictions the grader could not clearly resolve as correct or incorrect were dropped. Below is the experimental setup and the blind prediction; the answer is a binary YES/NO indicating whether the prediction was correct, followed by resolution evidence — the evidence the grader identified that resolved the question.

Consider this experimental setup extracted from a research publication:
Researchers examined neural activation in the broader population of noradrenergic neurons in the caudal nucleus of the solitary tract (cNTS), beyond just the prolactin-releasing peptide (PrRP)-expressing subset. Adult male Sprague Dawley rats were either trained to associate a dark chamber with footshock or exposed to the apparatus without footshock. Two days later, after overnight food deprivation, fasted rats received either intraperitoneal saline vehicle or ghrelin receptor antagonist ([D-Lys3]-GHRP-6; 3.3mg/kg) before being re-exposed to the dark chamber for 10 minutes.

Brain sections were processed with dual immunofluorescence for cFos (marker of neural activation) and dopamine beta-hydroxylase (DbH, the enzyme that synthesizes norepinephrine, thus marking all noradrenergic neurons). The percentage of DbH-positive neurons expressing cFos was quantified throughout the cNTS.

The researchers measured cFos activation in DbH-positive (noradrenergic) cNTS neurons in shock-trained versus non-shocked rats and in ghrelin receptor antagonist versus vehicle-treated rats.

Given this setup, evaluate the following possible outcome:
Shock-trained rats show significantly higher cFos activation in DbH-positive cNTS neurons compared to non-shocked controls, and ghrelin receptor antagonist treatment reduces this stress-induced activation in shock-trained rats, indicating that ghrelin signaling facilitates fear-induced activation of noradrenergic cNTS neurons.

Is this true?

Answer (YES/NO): NO